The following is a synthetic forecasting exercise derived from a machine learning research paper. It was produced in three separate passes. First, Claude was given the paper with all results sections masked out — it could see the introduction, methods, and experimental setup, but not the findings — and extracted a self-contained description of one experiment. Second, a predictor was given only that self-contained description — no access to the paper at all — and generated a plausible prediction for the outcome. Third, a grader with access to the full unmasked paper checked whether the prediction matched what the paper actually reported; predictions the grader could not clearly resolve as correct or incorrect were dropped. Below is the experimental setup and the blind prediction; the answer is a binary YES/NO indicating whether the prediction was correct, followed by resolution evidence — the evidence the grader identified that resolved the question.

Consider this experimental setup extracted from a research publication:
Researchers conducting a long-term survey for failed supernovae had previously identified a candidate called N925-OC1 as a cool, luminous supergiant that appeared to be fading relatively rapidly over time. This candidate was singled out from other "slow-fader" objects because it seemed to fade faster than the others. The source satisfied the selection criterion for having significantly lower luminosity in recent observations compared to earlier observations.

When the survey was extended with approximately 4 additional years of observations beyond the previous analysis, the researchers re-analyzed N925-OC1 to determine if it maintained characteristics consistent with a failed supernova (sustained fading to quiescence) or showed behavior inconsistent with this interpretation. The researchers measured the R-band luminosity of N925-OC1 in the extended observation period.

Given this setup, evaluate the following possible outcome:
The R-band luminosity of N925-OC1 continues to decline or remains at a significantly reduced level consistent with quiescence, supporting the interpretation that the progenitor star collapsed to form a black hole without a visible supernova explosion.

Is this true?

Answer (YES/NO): NO